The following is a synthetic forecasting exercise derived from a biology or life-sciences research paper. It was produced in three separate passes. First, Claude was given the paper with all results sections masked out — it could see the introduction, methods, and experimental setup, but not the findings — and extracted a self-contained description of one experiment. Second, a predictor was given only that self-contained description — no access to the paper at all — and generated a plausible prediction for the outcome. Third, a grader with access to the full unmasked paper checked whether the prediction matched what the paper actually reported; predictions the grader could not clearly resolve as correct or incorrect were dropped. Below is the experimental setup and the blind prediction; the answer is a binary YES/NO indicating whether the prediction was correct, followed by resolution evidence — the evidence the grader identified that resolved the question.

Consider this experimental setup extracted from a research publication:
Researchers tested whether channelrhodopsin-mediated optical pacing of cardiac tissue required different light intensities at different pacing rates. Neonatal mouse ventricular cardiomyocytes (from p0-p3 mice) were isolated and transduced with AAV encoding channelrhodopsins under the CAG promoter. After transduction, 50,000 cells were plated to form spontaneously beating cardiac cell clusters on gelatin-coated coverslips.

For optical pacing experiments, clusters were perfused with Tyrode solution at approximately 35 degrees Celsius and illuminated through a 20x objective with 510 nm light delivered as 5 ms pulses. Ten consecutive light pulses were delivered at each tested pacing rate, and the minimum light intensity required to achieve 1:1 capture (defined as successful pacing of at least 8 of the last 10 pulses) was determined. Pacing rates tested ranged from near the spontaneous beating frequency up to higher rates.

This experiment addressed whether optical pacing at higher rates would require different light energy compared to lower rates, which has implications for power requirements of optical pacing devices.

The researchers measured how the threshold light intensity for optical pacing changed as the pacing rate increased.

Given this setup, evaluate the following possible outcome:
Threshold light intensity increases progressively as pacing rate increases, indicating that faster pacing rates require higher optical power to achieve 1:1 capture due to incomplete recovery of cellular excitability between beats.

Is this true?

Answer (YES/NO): YES